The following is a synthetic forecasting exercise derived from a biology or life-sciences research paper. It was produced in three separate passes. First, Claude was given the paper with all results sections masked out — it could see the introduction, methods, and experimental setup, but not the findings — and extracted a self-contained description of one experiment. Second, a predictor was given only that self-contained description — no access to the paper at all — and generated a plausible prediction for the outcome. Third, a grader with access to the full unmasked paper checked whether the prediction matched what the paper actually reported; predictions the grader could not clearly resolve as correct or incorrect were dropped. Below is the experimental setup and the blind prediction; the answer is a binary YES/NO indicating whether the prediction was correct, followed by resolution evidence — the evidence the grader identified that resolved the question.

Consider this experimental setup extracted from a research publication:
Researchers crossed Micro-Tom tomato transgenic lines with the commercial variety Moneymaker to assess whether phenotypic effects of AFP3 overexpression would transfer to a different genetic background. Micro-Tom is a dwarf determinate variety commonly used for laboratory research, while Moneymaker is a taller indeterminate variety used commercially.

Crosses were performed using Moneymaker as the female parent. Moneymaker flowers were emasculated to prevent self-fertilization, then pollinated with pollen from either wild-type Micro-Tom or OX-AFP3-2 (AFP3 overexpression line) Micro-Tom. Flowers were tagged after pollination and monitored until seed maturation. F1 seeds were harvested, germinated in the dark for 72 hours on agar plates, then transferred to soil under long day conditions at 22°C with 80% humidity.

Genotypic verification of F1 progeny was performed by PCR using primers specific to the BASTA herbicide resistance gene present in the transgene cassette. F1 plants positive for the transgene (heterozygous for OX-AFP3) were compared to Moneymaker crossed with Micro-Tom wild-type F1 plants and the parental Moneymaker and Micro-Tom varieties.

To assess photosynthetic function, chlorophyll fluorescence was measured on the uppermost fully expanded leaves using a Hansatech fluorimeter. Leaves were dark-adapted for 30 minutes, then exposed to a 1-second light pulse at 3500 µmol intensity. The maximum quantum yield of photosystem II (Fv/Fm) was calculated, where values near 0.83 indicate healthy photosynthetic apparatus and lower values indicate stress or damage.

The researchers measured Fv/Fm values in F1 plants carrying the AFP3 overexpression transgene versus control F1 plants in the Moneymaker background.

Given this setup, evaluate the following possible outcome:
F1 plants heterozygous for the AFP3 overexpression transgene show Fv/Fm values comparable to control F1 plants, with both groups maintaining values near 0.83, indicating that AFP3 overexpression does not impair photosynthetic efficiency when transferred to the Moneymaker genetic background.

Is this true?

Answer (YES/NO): NO